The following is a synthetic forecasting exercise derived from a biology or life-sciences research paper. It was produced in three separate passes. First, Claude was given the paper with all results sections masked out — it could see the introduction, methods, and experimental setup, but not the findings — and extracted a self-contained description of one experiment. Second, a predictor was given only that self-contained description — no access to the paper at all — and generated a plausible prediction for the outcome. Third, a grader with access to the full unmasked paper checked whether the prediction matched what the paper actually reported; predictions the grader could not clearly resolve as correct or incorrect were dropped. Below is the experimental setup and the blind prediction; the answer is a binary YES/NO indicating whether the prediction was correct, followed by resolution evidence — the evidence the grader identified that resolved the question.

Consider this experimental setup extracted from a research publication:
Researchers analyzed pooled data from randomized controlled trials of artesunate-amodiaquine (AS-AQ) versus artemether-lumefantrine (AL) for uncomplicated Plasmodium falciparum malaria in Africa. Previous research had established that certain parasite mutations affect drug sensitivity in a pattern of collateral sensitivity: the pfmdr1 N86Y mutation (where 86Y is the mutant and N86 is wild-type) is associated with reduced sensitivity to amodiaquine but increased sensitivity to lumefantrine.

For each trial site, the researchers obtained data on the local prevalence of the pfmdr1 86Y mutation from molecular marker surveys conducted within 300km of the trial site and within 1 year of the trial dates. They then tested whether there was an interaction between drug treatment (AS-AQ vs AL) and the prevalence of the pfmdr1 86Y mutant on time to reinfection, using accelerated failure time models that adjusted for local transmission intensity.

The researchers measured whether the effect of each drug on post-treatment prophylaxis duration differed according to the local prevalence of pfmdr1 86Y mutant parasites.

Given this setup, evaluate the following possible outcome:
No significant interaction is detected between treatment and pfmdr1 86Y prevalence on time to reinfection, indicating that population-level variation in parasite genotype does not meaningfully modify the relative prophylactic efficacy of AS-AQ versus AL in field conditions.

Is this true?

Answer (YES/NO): NO